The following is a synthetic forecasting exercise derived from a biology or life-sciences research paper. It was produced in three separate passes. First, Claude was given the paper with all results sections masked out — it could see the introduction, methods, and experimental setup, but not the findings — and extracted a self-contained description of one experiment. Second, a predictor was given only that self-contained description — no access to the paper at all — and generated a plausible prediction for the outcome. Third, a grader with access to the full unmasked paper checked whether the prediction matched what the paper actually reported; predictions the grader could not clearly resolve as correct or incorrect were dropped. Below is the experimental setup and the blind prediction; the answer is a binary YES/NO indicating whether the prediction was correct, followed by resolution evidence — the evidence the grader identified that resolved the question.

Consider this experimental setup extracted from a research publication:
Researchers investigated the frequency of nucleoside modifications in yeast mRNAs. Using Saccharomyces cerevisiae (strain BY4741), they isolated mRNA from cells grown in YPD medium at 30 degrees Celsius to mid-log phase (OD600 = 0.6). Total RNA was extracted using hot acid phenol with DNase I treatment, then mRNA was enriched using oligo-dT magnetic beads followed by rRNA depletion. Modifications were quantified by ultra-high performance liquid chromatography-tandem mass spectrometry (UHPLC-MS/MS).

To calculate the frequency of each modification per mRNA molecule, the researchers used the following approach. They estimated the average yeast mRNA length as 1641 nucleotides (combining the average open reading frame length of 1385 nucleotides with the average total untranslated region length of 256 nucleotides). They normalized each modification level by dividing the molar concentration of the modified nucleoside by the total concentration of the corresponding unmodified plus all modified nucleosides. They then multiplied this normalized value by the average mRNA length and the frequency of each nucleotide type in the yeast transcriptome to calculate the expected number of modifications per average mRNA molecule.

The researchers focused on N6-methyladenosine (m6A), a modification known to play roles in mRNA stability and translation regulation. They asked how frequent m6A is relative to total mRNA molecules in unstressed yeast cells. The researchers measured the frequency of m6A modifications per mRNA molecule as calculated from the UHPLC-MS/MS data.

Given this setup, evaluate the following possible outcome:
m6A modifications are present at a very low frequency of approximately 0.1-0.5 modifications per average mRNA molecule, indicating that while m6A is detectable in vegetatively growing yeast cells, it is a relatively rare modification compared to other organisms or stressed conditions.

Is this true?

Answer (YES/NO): NO